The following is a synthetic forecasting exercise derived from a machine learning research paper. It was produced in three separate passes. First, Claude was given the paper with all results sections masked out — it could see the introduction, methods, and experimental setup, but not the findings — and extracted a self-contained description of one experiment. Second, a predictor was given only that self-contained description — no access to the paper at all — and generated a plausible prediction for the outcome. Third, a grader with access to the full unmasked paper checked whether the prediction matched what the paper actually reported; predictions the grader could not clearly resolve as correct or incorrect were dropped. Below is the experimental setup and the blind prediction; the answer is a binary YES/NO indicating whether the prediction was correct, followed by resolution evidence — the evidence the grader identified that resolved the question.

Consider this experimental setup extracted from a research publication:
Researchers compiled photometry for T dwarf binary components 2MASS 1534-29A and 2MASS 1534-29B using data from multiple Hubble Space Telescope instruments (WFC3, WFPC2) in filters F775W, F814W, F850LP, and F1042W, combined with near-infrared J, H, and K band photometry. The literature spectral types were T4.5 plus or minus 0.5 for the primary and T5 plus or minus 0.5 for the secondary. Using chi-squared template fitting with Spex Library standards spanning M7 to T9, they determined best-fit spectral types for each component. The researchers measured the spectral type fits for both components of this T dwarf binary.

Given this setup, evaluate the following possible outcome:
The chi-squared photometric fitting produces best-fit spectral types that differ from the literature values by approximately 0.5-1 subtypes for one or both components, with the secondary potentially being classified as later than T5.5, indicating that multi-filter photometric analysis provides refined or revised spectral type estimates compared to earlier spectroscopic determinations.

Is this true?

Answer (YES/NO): YES